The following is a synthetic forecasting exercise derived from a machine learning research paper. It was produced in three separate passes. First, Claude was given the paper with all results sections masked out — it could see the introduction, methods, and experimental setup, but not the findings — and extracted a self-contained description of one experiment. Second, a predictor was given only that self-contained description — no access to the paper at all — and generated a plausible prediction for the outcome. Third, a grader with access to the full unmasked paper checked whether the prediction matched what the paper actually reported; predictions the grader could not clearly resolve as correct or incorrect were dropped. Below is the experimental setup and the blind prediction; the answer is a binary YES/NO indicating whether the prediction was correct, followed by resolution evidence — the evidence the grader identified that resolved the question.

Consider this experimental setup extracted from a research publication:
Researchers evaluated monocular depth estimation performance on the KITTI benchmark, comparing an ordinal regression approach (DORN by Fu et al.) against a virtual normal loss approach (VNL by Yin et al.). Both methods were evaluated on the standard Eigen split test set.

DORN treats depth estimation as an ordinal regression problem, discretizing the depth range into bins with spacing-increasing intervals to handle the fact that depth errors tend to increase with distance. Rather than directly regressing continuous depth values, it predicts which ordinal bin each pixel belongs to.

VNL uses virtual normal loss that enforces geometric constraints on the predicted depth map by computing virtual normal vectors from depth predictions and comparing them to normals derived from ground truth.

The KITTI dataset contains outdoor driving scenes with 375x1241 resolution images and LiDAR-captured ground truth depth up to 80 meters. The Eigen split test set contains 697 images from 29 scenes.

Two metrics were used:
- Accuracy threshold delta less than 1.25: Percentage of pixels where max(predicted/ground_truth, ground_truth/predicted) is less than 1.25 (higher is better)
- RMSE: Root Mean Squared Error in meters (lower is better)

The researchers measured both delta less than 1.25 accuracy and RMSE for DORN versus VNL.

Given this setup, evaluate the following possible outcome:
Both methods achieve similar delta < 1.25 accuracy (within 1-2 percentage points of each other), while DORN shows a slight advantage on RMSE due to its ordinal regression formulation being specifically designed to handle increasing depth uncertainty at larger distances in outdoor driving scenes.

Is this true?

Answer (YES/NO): NO